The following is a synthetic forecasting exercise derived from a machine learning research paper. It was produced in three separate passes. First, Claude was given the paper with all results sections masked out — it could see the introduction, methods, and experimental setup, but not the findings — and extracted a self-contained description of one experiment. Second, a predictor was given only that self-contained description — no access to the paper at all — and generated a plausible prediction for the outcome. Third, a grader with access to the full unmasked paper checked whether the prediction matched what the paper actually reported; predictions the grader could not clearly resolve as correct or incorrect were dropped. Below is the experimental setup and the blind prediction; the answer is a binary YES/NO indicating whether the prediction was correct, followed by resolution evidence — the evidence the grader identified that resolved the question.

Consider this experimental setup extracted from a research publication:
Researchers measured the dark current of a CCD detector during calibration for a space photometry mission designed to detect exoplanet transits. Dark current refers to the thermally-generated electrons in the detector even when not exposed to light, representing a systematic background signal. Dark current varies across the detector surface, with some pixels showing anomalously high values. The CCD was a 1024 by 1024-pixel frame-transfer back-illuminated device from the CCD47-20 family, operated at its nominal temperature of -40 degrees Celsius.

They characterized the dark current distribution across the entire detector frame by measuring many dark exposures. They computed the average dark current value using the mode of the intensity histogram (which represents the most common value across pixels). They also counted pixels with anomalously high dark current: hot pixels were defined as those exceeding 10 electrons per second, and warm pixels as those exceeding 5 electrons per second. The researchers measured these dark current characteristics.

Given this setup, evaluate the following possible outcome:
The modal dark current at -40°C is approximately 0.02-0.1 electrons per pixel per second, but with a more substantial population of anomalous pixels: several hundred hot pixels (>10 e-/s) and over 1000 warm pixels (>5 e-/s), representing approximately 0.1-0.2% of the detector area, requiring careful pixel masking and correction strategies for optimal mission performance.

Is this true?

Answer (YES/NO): NO